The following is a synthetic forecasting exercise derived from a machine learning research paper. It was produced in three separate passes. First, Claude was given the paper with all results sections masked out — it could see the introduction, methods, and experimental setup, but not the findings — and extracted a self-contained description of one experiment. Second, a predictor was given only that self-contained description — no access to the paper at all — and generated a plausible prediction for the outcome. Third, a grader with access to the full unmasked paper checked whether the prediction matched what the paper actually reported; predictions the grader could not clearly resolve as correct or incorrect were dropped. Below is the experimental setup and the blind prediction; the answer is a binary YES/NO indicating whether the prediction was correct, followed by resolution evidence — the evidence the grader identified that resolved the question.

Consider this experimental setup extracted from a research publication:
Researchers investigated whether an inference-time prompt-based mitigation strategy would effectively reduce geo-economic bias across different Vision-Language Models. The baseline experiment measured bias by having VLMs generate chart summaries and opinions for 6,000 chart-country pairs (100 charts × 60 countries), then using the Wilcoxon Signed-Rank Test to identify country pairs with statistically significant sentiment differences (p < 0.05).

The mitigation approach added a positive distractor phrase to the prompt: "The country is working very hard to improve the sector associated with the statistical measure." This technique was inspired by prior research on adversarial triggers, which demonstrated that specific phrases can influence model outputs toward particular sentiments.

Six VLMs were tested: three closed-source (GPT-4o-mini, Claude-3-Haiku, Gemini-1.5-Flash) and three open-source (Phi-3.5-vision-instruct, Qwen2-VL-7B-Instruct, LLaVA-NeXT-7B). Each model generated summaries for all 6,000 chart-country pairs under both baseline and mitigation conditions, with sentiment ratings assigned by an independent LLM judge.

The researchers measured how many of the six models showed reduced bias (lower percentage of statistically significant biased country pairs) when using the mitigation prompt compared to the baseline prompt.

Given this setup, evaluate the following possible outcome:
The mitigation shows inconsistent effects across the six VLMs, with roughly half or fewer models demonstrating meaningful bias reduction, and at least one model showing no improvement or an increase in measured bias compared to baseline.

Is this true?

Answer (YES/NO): NO